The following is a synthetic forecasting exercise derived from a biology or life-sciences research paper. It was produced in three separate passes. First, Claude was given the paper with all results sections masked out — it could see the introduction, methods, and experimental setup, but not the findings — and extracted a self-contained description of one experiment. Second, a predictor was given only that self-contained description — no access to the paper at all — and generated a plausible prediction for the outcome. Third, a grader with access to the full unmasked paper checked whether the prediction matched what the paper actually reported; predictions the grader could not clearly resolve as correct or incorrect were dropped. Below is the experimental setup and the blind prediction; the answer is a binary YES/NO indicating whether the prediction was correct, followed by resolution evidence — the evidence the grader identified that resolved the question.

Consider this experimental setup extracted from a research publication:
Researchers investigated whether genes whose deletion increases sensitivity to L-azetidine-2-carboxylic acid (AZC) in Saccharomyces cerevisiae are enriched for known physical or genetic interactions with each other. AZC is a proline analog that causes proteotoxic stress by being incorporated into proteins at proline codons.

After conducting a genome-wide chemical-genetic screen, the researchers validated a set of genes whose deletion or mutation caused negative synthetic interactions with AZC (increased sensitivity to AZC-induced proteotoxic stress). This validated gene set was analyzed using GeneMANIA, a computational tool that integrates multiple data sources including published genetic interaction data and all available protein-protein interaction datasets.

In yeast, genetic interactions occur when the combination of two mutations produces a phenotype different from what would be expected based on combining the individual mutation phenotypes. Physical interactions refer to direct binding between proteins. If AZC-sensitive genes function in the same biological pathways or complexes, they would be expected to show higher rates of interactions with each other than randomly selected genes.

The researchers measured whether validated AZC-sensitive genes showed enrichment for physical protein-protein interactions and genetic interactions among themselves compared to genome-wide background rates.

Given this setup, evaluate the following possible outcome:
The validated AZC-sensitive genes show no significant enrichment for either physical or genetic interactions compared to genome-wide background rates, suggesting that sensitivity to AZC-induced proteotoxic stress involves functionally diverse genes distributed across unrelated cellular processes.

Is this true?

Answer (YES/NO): NO